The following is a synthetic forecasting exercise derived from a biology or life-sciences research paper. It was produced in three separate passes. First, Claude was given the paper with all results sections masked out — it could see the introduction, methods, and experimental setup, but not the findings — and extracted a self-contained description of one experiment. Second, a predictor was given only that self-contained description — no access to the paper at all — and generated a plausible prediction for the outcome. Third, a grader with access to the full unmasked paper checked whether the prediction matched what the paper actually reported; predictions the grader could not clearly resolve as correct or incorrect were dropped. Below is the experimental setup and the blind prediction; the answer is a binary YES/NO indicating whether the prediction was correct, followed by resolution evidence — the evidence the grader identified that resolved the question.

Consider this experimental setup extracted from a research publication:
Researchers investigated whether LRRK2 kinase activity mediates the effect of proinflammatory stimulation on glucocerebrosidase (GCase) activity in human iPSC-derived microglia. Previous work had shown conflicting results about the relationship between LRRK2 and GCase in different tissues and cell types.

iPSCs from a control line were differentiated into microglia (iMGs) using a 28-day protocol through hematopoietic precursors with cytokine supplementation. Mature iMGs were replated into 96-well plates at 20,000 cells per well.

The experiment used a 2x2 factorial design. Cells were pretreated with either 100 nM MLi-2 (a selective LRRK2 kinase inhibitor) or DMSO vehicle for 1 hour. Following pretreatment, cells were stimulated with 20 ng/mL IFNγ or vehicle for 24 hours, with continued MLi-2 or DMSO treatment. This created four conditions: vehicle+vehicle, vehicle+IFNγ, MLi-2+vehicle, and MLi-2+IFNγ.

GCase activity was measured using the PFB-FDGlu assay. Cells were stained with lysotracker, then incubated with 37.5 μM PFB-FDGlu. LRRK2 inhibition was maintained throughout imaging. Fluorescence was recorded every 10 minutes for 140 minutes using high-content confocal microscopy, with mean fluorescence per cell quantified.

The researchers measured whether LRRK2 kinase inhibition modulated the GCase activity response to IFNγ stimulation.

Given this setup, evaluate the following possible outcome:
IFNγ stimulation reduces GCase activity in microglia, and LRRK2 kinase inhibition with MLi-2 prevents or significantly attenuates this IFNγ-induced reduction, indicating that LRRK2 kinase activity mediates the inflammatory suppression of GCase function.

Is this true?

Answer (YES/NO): NO